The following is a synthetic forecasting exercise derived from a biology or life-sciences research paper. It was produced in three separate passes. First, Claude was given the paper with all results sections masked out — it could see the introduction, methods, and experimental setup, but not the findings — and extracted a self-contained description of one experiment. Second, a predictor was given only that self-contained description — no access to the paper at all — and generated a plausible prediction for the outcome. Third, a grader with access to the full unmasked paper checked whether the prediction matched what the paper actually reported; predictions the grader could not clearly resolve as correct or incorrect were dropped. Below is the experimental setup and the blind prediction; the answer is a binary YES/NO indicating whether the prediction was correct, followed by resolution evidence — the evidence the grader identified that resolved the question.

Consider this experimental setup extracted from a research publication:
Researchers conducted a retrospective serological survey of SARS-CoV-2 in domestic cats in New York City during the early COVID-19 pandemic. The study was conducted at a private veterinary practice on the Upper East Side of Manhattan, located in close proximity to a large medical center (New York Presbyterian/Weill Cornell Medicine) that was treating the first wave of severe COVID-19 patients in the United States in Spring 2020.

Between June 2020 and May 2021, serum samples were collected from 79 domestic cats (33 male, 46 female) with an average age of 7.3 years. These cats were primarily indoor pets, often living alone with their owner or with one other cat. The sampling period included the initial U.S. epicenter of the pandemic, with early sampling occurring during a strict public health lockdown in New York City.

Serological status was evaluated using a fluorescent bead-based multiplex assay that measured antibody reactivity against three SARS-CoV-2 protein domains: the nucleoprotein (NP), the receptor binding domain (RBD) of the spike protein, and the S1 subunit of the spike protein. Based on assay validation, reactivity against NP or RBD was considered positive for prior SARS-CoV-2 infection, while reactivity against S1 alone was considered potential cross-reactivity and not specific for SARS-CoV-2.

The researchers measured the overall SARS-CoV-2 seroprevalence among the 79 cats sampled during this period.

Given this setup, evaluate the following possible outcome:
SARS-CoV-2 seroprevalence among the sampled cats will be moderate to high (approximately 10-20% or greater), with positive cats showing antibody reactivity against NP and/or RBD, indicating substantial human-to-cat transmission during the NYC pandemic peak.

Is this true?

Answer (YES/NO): YES